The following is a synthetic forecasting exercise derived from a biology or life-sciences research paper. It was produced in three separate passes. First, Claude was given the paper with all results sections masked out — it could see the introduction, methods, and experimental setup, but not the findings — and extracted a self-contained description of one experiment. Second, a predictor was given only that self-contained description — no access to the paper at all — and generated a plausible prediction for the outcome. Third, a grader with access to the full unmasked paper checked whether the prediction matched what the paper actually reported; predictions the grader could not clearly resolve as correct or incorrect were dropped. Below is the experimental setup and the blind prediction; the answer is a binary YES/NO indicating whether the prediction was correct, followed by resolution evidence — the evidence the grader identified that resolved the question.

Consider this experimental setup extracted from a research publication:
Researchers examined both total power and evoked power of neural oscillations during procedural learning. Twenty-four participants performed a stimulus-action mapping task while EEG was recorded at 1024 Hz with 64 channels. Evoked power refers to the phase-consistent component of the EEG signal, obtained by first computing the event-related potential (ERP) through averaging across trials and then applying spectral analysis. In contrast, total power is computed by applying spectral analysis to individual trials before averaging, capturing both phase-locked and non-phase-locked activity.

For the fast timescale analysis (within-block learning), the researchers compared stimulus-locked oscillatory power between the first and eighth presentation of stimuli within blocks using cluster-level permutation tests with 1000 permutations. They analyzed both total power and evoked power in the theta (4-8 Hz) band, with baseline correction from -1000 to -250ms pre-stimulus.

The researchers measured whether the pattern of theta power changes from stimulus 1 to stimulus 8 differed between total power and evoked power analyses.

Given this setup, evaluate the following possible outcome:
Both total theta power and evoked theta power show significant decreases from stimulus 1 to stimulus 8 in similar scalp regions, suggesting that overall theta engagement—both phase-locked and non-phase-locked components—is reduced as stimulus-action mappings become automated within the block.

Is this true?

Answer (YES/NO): NO